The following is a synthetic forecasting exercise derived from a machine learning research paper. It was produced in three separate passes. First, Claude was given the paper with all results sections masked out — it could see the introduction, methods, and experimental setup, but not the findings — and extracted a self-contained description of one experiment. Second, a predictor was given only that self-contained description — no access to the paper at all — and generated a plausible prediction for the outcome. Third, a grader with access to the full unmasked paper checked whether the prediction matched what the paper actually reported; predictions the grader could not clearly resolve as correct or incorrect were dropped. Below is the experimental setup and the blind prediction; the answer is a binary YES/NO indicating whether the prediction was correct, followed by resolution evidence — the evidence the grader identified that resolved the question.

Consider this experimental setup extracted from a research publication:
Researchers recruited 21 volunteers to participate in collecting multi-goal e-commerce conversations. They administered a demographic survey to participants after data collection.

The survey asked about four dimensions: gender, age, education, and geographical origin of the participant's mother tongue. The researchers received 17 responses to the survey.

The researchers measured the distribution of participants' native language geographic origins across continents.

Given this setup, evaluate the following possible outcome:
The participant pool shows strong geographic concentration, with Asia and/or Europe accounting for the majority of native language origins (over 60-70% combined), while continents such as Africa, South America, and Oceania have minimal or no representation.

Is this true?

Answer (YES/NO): YES